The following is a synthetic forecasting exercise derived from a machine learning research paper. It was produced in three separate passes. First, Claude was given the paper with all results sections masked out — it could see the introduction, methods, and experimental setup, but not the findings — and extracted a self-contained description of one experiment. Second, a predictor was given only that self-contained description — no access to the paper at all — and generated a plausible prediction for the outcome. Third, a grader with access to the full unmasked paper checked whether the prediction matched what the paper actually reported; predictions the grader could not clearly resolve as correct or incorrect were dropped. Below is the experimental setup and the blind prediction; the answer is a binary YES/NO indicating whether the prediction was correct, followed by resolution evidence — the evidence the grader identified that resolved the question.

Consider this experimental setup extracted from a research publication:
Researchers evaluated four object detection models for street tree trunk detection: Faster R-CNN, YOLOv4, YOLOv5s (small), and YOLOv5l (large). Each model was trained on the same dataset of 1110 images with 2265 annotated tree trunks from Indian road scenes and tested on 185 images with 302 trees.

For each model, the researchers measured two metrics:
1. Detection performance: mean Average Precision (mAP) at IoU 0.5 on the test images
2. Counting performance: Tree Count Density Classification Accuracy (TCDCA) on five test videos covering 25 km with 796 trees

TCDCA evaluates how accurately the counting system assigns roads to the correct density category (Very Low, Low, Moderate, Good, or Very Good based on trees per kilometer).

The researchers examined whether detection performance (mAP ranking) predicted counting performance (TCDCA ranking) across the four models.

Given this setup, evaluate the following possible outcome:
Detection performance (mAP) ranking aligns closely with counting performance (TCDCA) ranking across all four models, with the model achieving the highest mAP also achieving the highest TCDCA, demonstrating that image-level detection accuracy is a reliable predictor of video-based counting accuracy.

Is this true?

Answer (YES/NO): YES